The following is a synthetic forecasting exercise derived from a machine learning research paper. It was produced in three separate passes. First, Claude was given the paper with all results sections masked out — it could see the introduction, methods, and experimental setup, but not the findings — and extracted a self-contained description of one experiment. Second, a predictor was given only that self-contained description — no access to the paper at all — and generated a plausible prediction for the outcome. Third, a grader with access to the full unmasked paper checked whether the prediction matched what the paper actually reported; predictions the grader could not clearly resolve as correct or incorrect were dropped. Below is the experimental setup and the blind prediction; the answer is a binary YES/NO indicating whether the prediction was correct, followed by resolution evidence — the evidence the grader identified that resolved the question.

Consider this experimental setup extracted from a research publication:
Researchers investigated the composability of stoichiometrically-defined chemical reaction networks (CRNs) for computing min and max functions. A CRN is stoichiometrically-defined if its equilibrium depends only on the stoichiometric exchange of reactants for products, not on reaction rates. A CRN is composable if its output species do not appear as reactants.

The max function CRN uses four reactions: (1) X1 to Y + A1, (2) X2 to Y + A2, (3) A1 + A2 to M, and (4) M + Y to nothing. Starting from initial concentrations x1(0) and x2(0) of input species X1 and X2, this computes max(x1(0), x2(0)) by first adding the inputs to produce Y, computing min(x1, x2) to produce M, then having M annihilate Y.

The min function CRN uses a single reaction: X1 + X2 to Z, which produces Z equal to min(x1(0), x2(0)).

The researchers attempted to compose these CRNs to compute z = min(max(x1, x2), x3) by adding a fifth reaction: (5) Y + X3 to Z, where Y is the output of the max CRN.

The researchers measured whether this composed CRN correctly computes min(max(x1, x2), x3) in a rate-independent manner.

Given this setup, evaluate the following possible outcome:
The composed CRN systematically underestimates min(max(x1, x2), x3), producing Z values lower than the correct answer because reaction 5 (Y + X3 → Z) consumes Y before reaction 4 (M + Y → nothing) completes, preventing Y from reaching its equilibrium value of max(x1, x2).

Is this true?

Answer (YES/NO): NO